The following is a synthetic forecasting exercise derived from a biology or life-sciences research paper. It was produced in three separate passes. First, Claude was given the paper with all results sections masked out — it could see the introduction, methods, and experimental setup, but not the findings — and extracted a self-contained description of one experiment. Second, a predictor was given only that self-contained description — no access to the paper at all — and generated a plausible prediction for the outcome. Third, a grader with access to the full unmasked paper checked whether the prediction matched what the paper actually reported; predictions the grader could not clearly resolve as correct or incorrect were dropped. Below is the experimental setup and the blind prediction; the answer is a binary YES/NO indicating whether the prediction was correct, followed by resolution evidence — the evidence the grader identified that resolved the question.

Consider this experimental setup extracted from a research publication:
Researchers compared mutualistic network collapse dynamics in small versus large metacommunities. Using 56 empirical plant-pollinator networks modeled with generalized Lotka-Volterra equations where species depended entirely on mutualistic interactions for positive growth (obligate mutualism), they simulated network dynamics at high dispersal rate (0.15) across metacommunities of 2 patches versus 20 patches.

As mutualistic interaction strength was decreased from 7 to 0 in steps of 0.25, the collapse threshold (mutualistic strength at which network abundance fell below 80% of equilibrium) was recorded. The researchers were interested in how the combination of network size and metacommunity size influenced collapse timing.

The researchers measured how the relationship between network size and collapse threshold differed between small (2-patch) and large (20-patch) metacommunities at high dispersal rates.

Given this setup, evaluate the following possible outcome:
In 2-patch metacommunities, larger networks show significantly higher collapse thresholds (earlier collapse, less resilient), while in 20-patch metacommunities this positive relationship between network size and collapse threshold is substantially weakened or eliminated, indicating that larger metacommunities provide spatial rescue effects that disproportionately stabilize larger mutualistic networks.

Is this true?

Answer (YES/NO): NO